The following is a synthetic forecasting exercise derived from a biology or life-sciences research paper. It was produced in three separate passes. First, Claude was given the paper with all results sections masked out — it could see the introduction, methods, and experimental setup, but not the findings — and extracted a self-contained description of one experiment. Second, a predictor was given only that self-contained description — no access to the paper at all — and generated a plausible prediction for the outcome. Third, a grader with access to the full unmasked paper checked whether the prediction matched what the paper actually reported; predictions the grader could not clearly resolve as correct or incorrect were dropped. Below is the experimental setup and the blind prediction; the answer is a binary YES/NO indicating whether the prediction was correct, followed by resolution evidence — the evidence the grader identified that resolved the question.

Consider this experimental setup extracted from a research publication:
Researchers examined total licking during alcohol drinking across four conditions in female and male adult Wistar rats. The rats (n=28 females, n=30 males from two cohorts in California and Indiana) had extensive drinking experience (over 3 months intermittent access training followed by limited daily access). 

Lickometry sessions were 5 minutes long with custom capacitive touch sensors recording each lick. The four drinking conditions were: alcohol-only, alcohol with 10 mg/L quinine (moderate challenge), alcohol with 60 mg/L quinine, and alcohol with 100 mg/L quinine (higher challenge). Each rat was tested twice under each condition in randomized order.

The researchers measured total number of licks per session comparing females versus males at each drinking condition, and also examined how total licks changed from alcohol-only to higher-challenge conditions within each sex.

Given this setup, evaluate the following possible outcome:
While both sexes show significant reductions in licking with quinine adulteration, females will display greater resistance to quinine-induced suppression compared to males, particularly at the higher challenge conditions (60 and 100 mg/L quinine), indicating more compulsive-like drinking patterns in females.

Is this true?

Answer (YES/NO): NO